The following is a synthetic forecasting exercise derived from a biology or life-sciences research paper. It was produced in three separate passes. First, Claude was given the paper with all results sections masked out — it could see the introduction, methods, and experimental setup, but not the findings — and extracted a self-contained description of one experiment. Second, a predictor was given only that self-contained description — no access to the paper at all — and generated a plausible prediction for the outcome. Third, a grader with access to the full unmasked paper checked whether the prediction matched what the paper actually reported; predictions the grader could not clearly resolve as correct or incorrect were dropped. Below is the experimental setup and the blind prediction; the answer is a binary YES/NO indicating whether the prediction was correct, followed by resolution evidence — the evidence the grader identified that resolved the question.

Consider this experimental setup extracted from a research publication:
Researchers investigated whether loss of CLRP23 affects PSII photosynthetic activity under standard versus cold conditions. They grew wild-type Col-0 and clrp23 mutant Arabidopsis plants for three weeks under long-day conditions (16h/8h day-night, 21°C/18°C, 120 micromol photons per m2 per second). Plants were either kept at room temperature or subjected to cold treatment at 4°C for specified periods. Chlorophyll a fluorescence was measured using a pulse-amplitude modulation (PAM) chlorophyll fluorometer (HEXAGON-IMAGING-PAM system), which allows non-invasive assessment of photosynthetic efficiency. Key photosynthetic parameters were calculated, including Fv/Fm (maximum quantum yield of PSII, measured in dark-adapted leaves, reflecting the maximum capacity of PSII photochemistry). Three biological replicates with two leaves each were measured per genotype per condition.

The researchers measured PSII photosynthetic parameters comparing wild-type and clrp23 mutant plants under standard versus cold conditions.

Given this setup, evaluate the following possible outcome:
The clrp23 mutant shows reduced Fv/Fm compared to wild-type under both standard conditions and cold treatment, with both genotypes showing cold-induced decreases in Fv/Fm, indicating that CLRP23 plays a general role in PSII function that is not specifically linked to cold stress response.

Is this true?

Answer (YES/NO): NO